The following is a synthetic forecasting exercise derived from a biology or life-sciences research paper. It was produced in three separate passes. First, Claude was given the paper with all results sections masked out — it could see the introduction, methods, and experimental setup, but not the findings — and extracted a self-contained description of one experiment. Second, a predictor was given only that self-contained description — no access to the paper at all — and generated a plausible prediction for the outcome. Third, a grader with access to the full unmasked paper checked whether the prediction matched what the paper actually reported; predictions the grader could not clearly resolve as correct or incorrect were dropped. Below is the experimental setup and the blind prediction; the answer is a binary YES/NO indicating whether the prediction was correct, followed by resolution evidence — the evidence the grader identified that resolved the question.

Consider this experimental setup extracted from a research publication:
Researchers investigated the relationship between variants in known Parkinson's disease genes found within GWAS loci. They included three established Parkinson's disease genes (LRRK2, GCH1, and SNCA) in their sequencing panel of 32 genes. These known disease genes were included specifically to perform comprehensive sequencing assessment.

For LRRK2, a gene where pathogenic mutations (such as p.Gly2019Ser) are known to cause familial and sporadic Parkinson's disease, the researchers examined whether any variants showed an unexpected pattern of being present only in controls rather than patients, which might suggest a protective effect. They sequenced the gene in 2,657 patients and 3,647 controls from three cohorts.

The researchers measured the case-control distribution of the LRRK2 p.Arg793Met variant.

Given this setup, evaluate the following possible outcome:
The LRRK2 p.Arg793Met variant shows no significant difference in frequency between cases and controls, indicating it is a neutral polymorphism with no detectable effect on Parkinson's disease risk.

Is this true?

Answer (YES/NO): NO